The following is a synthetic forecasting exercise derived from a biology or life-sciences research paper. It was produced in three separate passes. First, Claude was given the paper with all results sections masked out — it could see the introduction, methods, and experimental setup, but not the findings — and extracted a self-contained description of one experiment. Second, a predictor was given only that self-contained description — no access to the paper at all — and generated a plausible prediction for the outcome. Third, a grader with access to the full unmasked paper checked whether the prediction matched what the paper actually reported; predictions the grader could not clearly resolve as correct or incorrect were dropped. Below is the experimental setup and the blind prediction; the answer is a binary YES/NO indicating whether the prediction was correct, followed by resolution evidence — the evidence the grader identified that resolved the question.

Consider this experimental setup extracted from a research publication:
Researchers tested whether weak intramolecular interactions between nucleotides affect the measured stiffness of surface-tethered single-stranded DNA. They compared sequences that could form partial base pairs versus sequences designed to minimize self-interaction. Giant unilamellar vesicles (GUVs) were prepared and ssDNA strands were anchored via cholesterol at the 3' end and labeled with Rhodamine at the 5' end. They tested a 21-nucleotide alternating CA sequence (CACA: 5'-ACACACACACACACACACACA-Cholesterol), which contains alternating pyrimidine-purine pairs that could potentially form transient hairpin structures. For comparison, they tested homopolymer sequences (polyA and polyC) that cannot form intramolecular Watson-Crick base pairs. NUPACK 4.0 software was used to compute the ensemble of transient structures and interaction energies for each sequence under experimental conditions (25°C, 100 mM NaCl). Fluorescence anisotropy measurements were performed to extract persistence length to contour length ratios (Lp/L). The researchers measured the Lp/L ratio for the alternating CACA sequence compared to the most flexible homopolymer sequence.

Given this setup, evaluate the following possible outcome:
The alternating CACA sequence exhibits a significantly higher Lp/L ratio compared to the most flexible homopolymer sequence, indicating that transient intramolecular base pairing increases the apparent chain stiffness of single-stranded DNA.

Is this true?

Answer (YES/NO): NO